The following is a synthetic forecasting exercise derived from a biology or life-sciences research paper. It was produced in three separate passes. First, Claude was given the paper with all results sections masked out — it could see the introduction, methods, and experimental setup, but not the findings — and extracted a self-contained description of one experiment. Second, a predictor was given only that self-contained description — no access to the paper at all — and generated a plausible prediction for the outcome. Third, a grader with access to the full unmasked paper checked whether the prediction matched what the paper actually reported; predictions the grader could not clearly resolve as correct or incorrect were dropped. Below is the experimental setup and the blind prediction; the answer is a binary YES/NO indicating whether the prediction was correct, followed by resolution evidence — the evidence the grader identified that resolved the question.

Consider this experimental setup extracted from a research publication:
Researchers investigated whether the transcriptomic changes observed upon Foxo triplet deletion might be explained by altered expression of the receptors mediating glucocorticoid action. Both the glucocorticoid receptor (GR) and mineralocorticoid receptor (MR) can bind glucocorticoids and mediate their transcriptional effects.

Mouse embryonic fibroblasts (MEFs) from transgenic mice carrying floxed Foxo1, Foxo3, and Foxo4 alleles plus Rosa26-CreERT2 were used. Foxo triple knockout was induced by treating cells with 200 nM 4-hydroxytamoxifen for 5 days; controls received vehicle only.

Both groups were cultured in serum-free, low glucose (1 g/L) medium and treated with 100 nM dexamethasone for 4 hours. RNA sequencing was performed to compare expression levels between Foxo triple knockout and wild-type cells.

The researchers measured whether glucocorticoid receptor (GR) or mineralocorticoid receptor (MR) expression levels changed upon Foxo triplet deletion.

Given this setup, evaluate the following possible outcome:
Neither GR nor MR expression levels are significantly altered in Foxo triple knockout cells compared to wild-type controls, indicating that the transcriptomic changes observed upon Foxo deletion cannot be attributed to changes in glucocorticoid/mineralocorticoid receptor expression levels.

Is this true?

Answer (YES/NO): YES